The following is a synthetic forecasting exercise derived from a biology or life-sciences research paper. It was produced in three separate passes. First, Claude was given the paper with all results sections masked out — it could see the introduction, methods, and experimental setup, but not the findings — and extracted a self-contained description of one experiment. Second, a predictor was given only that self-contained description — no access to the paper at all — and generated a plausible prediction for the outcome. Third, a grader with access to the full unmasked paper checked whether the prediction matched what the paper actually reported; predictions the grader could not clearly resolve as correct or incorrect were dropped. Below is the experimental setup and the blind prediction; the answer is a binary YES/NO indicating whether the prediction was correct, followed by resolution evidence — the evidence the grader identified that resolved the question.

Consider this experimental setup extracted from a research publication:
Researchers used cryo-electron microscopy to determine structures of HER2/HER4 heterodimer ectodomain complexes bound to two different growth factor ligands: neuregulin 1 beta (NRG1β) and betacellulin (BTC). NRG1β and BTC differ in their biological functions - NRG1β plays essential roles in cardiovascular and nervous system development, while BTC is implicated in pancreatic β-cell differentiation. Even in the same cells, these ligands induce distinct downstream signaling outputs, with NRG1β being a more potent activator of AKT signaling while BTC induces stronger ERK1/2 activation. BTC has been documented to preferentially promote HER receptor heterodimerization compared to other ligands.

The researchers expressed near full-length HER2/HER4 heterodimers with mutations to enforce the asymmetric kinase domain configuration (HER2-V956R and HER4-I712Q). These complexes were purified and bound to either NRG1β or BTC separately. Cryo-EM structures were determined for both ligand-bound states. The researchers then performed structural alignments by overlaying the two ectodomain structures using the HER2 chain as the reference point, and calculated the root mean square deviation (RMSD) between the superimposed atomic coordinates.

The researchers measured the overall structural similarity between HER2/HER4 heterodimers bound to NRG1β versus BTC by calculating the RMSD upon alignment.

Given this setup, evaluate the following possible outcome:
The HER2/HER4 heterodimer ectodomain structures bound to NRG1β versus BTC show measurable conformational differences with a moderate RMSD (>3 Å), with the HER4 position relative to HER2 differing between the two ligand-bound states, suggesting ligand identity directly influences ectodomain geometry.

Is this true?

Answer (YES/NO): NO